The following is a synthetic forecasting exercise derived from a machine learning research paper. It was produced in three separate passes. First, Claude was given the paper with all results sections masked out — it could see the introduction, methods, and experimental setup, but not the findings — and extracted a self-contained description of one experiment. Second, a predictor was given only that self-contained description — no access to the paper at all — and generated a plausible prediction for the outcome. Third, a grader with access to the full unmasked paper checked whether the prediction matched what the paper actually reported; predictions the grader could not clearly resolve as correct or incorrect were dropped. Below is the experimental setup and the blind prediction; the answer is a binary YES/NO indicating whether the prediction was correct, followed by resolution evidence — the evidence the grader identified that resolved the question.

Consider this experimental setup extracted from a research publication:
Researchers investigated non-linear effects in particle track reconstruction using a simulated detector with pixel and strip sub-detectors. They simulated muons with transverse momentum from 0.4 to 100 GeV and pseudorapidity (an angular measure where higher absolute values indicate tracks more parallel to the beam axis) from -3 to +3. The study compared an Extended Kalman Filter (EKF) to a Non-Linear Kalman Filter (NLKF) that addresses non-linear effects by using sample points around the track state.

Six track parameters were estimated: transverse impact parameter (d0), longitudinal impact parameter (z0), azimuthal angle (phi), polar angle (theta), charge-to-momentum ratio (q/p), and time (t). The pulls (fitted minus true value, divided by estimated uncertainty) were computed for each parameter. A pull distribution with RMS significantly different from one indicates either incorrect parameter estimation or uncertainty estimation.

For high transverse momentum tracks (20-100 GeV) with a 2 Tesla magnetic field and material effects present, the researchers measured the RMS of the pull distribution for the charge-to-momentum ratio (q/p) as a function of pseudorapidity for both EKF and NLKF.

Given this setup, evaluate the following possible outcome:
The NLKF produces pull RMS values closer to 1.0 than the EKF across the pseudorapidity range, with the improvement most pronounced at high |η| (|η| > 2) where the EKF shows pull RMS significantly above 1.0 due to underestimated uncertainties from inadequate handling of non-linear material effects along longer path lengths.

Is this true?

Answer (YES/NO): NO